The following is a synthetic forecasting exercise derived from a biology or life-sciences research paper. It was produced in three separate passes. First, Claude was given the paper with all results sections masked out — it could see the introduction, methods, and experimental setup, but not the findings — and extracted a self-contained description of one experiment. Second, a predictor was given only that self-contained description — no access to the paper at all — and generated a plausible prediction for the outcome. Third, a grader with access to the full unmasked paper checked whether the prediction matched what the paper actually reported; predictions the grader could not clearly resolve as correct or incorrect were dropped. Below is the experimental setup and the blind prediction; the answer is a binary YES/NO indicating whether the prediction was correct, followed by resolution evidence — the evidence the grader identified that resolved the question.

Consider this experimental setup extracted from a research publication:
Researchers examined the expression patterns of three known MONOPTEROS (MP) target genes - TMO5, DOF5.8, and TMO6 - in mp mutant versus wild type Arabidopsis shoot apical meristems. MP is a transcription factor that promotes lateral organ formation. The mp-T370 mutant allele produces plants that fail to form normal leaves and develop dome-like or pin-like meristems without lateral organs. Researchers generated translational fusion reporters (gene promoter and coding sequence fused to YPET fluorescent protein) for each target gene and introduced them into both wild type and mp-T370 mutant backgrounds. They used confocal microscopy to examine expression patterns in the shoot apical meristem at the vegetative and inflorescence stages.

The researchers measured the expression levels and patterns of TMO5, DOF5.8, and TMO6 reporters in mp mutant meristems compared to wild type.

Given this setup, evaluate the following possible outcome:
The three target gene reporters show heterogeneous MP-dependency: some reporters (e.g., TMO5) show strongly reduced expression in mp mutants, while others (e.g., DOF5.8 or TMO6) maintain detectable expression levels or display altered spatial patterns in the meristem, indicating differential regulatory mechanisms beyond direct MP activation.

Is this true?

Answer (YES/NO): YES